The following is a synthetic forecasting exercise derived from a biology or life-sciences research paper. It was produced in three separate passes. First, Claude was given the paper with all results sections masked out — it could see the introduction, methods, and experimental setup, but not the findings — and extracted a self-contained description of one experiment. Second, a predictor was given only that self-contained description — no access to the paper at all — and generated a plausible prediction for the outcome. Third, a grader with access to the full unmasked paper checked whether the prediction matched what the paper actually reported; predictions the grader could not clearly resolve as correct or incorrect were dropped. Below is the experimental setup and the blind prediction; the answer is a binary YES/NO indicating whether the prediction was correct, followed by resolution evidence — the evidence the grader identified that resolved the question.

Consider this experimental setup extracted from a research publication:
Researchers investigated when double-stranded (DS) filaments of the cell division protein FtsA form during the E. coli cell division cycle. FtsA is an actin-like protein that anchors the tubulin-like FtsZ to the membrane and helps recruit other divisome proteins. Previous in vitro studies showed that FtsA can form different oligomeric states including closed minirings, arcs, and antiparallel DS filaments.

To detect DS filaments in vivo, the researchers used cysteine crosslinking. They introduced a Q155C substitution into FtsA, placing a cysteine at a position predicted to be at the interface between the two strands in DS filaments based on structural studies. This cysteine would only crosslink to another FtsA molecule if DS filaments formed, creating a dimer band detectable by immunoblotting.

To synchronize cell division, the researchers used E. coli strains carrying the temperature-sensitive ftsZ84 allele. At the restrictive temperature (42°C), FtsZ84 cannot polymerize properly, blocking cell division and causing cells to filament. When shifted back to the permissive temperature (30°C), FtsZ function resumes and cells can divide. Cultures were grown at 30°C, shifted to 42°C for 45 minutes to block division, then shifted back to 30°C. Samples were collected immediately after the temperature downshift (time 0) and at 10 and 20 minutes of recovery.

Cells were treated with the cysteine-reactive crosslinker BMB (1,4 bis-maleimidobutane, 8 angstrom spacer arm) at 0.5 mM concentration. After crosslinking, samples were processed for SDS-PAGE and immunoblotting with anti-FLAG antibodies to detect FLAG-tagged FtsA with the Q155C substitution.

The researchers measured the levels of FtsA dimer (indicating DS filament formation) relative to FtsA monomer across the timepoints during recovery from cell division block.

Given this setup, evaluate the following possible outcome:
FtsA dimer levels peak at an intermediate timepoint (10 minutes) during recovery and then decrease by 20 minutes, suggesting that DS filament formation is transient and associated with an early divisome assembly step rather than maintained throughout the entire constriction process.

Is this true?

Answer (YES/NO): NO